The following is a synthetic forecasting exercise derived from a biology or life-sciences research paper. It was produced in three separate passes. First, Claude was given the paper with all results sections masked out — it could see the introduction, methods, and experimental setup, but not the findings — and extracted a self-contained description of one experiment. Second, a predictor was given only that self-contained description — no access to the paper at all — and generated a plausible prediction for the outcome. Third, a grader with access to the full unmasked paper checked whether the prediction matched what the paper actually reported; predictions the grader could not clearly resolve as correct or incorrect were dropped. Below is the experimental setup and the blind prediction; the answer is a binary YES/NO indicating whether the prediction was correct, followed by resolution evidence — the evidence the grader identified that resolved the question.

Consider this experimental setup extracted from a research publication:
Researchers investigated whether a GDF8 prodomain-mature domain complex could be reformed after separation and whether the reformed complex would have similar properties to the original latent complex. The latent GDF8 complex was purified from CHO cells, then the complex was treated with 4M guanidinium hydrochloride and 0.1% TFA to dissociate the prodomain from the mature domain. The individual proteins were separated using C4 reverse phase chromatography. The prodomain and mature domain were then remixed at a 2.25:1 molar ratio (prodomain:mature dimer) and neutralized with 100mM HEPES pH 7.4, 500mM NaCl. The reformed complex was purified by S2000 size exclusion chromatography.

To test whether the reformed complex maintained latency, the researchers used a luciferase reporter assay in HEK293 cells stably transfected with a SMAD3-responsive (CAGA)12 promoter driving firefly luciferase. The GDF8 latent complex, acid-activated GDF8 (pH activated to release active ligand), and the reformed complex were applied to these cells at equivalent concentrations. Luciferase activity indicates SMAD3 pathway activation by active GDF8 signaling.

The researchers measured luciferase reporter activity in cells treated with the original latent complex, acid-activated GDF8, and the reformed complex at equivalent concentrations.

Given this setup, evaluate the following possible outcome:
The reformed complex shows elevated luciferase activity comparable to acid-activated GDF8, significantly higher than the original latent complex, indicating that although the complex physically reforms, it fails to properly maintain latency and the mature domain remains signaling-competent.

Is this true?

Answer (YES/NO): YES